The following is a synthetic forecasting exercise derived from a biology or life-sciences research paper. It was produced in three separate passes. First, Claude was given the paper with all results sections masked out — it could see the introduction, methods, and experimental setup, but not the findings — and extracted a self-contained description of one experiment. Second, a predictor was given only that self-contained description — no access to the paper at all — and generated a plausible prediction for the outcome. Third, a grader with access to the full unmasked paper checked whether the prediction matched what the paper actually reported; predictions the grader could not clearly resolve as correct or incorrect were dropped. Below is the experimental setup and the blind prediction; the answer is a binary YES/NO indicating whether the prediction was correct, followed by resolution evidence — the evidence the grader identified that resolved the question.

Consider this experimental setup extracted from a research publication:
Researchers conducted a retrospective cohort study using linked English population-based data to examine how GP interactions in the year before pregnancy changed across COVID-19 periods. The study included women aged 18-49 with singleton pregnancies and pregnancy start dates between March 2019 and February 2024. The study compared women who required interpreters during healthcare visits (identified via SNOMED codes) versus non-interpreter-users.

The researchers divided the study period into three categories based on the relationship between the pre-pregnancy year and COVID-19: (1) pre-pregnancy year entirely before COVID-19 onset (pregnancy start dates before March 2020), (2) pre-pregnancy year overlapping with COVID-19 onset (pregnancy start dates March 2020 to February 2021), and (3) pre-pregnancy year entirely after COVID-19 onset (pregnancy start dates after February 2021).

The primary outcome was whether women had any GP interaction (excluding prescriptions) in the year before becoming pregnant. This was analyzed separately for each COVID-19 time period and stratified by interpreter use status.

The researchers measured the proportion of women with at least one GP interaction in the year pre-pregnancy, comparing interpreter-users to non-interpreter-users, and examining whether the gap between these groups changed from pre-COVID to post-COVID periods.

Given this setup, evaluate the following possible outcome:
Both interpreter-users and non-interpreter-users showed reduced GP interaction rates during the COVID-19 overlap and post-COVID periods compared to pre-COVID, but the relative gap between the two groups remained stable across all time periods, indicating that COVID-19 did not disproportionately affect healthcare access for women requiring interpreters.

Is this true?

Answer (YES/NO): NO